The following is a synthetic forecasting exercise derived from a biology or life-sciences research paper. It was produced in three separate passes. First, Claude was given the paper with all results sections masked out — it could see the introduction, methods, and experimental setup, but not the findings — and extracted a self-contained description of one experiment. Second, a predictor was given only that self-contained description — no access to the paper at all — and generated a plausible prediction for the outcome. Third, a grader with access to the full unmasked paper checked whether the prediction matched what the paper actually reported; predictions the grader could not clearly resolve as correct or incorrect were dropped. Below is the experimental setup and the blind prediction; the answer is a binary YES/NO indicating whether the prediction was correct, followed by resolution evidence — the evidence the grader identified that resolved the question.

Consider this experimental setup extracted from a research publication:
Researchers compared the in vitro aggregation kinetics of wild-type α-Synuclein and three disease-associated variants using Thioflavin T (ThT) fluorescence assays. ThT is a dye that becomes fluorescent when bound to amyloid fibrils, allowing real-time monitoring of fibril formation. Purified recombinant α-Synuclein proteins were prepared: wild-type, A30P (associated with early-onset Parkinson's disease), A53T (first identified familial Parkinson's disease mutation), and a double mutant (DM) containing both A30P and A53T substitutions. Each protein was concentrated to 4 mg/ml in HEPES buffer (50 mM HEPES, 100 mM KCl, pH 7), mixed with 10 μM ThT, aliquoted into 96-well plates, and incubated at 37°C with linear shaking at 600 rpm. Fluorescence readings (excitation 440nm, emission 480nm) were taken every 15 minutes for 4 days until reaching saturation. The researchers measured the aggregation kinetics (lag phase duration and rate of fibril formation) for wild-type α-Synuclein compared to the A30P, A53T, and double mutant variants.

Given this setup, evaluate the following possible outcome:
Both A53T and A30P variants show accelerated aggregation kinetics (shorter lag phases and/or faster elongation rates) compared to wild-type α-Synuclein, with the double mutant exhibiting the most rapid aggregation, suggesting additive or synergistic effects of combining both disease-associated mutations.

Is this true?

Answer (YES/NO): NO